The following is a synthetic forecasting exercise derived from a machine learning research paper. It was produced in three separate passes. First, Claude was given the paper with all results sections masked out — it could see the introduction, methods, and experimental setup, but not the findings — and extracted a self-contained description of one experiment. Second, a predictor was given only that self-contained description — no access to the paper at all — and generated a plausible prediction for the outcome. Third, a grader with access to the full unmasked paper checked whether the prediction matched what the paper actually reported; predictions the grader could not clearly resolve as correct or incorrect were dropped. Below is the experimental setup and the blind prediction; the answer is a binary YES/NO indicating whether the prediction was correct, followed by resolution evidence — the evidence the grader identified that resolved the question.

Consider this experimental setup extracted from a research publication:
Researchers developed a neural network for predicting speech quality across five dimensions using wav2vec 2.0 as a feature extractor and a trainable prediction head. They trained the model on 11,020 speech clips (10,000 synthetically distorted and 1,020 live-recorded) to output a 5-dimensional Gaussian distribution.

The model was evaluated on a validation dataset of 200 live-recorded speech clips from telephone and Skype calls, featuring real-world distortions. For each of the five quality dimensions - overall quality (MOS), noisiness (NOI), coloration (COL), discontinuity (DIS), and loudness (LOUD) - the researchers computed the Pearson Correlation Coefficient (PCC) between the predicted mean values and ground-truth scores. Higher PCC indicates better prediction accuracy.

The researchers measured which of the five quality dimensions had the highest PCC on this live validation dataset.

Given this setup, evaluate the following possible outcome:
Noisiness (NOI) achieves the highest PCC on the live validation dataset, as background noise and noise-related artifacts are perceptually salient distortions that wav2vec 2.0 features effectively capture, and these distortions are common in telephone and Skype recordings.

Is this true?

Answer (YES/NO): NO